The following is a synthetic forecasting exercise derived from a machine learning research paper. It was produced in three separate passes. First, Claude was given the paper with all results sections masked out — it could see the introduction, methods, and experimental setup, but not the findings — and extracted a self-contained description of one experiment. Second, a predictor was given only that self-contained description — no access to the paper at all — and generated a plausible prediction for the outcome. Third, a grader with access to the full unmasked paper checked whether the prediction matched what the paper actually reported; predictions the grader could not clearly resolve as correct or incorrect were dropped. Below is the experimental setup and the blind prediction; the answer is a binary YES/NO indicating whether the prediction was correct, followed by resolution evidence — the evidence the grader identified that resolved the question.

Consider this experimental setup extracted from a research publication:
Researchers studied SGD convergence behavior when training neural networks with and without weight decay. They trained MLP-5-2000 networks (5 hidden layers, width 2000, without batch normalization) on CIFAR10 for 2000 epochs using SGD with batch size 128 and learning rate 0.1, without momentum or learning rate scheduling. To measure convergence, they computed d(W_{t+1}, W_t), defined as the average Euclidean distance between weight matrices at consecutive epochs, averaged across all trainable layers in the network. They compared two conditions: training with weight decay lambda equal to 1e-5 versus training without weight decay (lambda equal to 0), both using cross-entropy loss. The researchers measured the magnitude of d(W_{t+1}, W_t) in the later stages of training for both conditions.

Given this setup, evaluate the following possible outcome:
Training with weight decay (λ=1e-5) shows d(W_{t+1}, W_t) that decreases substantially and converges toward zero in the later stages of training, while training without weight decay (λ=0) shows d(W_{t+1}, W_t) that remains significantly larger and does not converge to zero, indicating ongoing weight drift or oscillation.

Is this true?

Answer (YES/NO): NO